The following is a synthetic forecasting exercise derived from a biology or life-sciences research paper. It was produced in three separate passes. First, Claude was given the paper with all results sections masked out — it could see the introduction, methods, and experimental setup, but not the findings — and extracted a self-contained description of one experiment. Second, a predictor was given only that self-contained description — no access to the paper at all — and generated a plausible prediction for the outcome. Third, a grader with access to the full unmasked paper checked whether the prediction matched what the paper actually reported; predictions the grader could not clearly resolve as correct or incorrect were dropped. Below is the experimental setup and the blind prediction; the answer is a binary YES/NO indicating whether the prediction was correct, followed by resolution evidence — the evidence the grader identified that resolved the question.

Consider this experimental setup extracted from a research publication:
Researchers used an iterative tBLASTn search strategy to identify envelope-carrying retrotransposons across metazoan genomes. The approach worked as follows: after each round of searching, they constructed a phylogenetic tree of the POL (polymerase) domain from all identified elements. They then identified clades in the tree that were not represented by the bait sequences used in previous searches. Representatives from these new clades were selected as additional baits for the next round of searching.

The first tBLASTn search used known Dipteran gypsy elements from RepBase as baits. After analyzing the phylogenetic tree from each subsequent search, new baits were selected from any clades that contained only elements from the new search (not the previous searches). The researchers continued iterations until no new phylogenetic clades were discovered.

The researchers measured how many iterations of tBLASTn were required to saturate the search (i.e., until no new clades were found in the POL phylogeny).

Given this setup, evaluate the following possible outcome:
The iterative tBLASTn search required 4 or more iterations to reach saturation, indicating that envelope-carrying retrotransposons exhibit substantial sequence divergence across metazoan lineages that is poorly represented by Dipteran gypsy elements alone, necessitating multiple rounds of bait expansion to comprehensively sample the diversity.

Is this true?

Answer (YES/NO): YES